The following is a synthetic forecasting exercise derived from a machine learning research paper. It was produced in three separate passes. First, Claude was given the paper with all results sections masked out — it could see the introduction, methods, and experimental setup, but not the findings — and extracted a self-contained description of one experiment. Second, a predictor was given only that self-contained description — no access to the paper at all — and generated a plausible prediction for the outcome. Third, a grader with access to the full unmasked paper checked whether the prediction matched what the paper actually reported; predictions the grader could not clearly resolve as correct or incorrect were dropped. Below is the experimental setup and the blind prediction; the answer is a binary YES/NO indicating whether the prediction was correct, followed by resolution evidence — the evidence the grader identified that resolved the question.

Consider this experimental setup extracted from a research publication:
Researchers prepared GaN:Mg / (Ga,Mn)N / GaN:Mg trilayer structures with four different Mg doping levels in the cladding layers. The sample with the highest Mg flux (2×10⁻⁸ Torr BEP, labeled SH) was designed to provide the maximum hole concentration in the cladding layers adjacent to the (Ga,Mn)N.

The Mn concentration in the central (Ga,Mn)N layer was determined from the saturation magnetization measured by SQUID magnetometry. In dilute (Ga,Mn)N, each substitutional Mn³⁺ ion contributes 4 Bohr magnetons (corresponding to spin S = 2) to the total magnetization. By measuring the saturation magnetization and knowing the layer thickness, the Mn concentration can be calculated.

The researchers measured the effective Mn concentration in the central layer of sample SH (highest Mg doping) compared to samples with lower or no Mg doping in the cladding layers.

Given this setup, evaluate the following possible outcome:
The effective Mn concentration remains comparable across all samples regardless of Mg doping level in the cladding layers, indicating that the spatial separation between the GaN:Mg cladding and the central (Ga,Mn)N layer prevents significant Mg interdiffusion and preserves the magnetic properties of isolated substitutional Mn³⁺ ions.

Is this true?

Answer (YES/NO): NO